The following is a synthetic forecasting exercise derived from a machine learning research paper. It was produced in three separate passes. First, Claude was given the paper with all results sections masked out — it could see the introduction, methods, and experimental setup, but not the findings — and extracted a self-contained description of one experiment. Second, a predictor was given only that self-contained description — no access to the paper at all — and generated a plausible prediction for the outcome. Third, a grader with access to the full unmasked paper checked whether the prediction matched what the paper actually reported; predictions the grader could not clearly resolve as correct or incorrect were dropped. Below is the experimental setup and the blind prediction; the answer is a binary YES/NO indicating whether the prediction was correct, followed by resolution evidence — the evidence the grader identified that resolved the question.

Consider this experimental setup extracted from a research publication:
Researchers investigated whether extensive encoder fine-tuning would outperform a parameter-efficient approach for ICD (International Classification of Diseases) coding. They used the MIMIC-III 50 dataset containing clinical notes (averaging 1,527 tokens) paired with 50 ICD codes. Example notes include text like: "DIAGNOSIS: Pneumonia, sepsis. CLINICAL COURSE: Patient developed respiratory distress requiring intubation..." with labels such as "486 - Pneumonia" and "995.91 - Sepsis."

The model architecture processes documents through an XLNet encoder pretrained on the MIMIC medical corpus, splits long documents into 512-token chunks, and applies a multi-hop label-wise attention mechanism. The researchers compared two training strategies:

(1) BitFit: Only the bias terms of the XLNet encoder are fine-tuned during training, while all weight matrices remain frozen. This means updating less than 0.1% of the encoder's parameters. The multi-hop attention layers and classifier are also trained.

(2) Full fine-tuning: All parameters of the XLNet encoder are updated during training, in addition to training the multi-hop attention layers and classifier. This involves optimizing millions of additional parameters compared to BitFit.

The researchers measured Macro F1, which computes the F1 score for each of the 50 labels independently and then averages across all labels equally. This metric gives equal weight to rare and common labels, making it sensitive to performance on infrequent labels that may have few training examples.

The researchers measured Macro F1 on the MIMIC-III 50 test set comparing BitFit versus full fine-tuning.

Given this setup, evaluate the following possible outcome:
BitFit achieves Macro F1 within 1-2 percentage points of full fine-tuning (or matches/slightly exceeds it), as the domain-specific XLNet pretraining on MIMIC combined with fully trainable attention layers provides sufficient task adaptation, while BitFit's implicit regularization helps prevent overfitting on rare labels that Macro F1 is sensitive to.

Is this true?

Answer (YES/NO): YES